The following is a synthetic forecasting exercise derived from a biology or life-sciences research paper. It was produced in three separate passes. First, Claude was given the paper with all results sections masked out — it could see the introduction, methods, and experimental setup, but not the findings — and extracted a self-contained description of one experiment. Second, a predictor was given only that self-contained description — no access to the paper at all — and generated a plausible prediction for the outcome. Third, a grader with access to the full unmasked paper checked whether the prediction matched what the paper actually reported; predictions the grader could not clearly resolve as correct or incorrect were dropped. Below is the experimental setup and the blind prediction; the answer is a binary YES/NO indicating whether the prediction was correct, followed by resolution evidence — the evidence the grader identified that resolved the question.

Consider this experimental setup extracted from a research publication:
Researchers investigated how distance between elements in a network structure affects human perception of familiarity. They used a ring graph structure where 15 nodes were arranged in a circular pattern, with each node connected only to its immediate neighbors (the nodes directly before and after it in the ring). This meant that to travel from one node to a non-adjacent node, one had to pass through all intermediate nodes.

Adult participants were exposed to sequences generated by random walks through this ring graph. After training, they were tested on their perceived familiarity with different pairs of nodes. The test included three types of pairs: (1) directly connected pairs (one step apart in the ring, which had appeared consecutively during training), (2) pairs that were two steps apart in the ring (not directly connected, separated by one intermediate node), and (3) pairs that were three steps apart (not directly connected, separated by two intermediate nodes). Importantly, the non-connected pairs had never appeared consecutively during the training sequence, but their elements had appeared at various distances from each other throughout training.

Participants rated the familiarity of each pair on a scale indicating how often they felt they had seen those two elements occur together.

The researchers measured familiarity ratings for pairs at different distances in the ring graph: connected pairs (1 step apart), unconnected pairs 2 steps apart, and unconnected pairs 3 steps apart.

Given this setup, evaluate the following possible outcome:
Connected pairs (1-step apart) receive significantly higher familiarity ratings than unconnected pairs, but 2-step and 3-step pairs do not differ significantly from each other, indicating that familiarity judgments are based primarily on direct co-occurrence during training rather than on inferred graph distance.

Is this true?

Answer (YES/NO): NO